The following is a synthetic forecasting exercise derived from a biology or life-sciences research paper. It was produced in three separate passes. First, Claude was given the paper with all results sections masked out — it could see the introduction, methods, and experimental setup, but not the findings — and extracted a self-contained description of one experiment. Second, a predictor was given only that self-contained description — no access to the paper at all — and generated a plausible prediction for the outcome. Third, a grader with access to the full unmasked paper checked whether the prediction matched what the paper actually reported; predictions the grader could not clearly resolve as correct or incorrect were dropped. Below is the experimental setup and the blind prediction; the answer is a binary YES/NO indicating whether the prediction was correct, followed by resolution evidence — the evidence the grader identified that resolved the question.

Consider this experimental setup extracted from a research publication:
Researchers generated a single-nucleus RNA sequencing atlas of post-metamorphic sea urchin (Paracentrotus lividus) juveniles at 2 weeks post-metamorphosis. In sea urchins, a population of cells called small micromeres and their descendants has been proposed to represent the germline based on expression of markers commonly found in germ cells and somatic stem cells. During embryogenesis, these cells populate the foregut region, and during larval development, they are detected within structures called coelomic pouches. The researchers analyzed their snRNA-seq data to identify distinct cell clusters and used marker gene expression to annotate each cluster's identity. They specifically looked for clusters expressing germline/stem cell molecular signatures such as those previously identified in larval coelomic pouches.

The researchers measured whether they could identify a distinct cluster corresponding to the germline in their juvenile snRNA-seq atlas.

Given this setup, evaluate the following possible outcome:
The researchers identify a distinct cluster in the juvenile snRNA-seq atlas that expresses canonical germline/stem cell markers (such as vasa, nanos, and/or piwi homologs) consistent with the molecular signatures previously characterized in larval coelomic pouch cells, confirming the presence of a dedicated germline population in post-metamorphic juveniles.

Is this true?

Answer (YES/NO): NO